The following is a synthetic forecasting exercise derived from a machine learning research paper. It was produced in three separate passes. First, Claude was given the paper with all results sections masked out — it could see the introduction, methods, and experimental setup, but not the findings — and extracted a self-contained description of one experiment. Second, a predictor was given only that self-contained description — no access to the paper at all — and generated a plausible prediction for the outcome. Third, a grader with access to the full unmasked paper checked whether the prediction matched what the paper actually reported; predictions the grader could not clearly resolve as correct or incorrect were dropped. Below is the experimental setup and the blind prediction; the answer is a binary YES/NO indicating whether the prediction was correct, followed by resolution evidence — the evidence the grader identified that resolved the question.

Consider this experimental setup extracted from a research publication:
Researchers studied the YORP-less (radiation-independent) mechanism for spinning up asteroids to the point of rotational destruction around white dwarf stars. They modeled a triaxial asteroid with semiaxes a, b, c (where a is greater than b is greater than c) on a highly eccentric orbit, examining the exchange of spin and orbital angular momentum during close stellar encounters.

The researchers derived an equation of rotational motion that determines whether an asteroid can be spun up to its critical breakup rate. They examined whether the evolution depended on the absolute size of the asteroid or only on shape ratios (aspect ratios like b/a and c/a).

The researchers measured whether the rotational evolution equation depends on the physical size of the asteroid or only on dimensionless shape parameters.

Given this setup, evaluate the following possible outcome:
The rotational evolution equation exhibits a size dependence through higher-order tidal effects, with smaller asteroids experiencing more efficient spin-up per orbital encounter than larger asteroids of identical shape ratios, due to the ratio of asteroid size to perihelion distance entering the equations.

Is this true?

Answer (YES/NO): NO